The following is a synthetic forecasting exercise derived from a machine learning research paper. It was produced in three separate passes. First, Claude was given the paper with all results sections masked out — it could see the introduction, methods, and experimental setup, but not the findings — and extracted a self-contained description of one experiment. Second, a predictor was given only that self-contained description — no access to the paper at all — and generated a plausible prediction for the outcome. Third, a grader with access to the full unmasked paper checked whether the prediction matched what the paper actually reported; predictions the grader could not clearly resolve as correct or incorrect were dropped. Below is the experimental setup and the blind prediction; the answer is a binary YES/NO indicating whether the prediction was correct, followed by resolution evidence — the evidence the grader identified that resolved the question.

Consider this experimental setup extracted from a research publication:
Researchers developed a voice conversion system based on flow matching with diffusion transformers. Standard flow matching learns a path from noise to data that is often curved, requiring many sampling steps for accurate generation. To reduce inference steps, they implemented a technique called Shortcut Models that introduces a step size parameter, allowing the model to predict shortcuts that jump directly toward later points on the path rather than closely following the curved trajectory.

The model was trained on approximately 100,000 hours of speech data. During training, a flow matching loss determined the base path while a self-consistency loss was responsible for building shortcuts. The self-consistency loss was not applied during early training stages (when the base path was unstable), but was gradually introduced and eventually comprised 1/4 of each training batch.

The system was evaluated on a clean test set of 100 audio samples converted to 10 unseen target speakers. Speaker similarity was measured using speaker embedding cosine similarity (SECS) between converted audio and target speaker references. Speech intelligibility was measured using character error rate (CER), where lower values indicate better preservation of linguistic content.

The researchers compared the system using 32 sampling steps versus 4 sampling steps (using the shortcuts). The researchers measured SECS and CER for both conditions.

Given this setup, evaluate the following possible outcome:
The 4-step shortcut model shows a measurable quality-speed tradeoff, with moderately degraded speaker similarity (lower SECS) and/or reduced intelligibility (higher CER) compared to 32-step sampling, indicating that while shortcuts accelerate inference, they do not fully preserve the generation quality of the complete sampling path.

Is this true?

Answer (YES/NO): NO